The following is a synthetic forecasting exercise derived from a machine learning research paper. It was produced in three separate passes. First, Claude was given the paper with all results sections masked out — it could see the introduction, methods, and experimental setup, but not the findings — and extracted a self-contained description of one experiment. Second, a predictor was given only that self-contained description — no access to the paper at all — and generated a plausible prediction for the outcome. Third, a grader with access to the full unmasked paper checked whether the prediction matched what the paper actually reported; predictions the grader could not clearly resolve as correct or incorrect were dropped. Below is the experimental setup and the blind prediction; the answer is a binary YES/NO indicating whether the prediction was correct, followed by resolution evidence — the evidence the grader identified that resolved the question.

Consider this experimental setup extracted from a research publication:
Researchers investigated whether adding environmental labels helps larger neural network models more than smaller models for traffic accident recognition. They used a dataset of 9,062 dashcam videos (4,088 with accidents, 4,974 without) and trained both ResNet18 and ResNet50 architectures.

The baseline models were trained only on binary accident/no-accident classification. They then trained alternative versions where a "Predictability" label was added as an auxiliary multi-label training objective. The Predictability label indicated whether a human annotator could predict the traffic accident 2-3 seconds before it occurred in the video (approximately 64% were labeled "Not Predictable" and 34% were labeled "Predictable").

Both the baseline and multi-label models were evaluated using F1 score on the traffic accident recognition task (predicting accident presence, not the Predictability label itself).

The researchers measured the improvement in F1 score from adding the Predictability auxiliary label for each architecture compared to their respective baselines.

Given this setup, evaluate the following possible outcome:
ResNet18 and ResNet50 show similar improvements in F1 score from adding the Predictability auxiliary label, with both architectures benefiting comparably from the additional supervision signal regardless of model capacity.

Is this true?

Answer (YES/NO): NO